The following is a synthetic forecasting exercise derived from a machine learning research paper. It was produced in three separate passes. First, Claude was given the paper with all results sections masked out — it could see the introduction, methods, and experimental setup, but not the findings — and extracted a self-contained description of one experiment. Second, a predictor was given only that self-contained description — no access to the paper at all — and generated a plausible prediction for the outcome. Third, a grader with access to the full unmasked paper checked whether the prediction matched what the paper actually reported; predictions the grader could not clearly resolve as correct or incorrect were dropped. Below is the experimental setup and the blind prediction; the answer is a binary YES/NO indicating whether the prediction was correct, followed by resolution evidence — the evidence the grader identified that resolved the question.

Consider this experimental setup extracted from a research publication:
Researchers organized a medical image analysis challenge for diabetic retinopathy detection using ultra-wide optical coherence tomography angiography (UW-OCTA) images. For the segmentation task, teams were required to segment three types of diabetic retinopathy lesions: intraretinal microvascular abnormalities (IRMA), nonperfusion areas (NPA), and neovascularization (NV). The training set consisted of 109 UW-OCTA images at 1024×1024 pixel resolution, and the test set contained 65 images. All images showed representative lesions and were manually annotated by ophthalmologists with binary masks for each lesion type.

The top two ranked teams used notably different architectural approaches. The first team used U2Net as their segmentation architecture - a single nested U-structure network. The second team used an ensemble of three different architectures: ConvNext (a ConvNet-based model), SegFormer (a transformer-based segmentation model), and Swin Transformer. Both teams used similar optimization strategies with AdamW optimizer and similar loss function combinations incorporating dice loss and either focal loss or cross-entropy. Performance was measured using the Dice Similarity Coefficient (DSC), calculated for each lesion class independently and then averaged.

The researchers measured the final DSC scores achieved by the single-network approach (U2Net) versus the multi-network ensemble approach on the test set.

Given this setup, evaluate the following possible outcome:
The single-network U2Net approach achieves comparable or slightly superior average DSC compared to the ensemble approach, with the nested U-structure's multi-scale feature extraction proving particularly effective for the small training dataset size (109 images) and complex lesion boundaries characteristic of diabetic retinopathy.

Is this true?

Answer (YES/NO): YES